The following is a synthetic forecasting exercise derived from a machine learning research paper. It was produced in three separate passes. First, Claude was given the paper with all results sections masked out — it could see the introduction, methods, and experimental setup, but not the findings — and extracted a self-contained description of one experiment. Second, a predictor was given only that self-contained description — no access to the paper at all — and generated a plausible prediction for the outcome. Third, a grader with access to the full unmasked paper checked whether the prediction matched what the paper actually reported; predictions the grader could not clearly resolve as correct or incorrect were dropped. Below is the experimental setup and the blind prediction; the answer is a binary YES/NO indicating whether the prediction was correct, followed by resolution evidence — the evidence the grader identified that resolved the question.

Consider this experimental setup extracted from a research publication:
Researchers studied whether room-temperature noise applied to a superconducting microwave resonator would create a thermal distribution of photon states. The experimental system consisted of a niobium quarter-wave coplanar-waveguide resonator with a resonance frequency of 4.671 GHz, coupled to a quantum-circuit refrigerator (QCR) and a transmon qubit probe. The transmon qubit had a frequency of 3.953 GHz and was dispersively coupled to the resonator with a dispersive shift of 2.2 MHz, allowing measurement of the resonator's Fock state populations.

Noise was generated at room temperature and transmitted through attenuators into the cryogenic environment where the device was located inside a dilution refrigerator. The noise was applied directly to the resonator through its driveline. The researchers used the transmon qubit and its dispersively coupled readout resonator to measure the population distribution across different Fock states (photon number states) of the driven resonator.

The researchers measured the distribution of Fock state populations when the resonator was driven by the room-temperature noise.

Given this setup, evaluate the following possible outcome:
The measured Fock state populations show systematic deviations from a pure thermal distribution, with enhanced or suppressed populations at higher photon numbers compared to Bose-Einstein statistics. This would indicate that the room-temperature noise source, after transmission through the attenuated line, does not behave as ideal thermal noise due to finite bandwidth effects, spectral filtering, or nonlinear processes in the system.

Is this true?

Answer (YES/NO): NO